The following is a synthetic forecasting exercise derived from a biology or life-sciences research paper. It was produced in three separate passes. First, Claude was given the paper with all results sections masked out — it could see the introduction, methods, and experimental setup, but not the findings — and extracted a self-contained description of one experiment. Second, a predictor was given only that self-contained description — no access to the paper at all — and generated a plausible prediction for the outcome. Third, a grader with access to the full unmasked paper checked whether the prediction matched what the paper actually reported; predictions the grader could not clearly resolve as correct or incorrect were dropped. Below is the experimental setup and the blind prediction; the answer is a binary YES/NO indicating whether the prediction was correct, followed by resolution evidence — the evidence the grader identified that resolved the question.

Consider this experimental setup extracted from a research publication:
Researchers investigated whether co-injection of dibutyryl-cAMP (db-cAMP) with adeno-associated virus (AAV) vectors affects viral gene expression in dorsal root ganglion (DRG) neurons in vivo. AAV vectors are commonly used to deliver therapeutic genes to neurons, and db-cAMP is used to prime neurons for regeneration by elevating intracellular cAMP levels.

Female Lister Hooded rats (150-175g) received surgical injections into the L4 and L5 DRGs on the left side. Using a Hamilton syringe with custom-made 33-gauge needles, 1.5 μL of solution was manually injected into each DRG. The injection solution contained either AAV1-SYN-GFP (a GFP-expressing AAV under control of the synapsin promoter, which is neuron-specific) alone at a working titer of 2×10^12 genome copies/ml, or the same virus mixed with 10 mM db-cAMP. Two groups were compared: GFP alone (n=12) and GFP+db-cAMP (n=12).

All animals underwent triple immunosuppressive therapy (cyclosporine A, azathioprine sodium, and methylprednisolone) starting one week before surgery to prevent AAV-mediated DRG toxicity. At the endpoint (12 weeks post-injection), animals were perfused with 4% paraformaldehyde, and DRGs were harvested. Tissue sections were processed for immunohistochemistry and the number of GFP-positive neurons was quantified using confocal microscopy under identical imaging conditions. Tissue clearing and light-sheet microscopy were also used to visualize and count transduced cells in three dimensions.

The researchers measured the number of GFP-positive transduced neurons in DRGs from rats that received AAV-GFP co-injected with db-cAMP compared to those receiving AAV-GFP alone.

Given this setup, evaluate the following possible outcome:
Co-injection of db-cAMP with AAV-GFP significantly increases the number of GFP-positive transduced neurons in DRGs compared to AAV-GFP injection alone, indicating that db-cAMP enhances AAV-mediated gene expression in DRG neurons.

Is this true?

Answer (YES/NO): NO